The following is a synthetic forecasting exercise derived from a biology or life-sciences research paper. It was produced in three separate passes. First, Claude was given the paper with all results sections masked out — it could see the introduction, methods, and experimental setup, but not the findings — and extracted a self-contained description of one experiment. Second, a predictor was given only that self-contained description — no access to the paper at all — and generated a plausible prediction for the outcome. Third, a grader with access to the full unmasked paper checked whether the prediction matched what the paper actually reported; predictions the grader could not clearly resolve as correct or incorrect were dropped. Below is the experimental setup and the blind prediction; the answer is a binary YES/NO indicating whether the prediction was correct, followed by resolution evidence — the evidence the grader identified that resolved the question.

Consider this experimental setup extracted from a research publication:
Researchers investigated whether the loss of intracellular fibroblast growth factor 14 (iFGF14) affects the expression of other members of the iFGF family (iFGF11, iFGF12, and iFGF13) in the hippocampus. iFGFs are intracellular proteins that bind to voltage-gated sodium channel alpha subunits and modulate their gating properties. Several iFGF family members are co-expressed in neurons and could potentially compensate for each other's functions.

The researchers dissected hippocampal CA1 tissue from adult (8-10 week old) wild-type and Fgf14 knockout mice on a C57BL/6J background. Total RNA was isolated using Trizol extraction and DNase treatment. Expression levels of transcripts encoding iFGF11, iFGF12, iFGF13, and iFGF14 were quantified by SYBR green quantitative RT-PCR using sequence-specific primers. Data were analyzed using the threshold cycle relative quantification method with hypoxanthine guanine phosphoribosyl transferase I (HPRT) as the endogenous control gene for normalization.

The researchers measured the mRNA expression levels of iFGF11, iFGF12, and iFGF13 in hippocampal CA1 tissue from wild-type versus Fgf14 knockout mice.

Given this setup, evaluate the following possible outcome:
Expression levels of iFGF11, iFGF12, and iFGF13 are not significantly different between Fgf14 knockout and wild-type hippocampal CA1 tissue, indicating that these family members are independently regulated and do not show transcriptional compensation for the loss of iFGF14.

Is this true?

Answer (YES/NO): YES